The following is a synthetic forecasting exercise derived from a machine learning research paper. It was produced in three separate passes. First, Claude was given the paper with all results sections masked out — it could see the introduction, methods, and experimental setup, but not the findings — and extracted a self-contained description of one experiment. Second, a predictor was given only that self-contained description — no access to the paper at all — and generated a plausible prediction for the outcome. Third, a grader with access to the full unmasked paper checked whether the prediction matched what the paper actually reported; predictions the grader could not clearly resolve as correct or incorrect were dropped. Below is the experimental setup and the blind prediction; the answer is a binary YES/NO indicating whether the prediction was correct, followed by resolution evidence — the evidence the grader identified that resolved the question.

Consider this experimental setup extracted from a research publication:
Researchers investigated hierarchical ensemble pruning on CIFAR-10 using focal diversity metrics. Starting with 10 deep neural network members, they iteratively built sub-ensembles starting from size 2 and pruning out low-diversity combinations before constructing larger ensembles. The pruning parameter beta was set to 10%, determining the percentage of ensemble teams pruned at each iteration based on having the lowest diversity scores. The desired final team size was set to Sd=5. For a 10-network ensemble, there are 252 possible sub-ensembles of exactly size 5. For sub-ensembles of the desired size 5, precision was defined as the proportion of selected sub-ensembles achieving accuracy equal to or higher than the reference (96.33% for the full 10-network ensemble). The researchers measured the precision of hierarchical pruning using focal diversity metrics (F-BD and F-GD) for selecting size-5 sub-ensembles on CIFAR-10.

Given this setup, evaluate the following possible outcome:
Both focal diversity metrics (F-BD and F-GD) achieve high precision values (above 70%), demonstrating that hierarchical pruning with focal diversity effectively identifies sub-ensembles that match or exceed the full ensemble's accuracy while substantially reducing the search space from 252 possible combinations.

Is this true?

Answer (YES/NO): YES